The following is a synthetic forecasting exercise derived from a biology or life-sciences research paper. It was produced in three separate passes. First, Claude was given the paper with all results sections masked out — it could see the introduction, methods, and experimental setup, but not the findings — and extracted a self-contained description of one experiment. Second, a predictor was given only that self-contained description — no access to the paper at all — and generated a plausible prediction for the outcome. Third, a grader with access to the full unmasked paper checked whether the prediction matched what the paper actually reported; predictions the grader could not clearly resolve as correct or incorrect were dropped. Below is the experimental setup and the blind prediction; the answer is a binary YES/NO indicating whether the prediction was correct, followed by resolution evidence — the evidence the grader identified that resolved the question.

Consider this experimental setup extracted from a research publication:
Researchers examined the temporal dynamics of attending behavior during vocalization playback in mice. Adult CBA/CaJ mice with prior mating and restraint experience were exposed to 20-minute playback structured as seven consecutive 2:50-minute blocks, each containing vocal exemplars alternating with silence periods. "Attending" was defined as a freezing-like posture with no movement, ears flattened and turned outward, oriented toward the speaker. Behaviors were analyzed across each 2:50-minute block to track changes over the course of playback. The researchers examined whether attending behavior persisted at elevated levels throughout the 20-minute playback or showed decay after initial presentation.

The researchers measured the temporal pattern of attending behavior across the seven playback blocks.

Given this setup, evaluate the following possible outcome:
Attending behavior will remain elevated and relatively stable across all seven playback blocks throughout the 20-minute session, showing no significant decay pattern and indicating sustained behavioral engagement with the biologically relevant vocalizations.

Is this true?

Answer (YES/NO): NO